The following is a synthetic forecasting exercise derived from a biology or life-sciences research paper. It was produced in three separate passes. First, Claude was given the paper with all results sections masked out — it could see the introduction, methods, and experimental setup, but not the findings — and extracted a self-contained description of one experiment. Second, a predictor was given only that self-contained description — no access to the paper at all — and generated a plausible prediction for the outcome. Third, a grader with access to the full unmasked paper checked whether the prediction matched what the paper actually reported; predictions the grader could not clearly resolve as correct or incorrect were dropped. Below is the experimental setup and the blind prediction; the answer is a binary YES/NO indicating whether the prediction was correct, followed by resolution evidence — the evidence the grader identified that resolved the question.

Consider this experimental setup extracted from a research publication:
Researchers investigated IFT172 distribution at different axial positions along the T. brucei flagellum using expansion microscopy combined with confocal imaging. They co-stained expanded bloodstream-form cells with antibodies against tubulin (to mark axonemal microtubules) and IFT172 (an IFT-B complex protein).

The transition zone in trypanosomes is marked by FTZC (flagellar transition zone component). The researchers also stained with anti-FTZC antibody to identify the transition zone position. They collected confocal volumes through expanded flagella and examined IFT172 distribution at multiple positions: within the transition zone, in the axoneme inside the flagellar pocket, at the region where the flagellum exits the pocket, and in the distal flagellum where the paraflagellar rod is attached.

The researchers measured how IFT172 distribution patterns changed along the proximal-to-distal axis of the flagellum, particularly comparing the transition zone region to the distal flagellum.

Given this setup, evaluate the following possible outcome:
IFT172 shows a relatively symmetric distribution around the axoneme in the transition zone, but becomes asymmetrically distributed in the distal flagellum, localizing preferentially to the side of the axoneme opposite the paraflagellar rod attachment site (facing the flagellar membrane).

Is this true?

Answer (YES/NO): NO